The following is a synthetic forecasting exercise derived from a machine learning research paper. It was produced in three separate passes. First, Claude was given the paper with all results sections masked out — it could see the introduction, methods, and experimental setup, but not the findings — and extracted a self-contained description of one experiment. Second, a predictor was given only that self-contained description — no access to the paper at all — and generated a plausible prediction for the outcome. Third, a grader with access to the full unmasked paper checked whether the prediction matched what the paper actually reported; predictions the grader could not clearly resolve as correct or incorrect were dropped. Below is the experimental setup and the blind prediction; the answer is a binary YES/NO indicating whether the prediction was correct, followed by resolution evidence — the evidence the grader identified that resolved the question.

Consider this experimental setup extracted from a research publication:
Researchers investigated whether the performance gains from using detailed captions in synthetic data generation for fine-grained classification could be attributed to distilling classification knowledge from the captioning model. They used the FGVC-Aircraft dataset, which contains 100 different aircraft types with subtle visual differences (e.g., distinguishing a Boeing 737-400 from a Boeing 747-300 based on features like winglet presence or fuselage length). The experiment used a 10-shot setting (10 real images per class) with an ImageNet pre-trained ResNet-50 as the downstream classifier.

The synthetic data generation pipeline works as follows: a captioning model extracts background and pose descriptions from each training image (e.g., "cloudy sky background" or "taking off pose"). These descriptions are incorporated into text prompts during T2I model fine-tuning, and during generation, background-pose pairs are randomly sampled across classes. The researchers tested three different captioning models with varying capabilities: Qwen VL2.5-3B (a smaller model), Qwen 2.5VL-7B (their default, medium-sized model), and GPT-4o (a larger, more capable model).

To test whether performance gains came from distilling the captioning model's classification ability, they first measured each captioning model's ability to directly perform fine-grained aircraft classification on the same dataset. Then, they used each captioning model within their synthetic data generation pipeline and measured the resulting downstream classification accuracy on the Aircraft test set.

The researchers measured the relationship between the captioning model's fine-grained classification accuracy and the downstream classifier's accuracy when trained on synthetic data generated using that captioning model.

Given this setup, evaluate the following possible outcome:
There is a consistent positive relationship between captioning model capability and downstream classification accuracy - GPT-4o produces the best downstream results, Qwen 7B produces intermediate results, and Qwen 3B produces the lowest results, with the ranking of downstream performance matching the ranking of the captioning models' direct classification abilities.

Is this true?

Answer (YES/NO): NO